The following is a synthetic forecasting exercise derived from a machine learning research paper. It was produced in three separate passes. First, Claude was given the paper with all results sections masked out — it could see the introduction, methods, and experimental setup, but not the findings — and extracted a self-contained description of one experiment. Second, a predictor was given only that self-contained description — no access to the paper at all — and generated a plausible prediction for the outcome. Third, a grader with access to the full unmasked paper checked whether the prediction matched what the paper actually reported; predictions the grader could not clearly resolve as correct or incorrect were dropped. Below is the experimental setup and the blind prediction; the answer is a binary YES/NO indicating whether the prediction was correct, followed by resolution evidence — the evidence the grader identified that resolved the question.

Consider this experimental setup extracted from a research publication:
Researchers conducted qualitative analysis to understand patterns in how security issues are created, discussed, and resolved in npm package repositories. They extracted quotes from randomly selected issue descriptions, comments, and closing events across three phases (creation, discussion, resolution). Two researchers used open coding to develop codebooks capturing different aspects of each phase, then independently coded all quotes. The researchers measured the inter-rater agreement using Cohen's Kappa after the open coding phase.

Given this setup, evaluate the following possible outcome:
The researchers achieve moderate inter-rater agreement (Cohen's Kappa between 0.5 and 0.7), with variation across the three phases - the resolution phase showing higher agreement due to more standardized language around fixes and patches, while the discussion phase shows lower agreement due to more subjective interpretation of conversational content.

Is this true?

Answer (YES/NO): NO